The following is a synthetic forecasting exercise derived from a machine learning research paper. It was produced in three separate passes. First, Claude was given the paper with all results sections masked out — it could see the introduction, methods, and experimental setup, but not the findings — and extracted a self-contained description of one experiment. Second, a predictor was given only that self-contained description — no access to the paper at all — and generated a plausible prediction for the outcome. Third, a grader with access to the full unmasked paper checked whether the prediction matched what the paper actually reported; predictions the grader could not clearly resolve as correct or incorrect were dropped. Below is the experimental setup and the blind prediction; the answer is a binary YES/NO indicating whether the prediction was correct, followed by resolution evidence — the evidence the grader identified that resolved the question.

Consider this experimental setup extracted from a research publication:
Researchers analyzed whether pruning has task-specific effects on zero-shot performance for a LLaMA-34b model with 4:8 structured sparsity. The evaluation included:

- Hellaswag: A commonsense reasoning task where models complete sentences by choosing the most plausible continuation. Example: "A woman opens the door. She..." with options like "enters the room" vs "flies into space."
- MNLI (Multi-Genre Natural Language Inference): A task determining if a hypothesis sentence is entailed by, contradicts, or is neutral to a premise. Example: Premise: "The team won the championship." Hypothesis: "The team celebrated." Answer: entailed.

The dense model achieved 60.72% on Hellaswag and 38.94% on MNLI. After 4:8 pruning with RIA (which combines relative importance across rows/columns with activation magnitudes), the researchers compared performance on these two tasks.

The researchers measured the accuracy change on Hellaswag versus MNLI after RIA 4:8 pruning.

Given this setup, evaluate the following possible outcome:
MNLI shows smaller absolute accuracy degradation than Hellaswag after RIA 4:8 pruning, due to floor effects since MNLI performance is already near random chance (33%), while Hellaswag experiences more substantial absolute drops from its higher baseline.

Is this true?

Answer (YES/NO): NO